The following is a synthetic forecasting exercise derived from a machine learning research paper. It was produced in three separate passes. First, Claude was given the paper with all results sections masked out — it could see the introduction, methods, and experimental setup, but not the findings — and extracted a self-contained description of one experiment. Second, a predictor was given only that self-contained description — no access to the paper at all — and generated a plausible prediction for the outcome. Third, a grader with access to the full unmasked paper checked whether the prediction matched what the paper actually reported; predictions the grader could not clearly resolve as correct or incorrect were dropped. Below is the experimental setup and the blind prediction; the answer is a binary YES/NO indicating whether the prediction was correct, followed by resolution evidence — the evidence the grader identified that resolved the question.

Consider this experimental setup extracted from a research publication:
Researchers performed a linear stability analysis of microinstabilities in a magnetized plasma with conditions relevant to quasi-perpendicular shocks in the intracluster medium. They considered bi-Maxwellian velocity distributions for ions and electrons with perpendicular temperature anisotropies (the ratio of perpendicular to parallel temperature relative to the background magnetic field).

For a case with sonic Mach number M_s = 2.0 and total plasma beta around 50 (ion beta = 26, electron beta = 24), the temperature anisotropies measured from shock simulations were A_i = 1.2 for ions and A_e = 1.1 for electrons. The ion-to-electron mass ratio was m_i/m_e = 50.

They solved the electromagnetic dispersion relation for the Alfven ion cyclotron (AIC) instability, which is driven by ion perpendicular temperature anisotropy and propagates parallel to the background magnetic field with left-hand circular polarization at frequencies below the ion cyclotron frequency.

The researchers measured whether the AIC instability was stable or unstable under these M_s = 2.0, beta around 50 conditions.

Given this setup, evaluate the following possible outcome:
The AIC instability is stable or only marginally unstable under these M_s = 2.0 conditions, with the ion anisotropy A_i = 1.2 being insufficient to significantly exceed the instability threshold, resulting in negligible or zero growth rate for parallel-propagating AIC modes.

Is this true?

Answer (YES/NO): YES